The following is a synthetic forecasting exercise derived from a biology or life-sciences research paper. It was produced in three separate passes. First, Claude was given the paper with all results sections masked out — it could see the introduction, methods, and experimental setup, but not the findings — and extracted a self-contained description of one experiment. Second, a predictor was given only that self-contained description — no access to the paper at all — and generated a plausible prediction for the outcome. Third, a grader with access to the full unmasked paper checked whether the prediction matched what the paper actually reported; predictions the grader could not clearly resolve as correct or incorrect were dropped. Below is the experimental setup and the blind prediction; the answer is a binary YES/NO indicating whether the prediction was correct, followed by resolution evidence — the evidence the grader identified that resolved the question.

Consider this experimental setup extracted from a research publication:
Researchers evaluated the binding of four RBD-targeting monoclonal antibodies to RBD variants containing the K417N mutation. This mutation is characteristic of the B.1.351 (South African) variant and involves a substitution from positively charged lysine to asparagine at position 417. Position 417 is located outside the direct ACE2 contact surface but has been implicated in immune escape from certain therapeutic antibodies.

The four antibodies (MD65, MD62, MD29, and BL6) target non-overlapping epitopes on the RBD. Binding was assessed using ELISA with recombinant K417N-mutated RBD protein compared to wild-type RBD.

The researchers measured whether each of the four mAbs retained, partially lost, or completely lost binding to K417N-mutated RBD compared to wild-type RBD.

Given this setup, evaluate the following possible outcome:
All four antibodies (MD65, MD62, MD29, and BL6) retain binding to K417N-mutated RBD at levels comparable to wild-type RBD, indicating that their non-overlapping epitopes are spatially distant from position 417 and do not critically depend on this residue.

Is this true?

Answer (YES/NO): NO